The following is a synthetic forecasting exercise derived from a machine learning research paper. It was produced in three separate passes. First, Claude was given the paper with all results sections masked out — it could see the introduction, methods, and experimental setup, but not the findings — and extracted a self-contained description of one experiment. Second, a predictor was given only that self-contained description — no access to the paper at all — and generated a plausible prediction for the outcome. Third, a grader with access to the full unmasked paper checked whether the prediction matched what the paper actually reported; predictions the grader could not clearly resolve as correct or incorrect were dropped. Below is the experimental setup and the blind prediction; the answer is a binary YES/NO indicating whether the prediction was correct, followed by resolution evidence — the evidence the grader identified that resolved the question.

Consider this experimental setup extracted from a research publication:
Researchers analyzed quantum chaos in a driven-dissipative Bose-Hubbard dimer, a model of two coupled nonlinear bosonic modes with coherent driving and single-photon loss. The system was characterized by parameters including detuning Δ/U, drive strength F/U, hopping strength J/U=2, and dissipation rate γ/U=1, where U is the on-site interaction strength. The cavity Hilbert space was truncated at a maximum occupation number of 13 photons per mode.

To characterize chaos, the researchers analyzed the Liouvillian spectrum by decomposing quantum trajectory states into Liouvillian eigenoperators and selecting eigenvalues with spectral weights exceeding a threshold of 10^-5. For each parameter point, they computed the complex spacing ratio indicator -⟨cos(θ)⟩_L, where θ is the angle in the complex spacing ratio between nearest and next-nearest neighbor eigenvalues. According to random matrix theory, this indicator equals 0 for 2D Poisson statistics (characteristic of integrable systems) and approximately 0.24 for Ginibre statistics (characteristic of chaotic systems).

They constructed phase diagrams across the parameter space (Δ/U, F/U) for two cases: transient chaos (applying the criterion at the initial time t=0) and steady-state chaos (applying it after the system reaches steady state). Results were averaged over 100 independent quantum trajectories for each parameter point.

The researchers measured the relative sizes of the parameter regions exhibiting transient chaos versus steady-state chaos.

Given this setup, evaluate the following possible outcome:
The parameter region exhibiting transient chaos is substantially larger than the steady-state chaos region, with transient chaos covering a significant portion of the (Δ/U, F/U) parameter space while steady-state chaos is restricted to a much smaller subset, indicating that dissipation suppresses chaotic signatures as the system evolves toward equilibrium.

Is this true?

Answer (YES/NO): NO